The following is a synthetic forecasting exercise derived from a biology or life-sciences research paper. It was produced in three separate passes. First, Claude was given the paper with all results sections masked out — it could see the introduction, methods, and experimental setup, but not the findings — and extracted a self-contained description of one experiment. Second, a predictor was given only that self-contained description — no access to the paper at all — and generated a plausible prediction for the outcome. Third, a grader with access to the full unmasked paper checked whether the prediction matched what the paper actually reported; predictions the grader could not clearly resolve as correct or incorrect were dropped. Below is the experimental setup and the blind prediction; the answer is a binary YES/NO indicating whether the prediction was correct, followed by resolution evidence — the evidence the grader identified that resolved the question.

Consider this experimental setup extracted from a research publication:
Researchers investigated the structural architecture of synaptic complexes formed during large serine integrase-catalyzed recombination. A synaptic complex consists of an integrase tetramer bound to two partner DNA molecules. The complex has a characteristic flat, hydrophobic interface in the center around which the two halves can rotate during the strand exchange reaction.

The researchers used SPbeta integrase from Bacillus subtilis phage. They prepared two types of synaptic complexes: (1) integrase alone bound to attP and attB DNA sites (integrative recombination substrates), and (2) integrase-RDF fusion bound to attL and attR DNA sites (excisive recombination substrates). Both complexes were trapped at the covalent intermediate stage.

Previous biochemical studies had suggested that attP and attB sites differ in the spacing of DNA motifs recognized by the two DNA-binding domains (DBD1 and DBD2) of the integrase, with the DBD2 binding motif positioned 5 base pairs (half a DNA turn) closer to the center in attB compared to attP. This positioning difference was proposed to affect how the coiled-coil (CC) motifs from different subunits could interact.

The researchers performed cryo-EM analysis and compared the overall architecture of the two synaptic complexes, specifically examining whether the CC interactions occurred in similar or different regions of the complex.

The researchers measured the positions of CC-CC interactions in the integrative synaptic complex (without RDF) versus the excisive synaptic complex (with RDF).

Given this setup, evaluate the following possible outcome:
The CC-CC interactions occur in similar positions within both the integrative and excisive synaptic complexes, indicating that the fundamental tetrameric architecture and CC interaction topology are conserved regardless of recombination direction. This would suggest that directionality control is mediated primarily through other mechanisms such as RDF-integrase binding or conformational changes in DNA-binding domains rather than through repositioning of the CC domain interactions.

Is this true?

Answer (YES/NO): NO